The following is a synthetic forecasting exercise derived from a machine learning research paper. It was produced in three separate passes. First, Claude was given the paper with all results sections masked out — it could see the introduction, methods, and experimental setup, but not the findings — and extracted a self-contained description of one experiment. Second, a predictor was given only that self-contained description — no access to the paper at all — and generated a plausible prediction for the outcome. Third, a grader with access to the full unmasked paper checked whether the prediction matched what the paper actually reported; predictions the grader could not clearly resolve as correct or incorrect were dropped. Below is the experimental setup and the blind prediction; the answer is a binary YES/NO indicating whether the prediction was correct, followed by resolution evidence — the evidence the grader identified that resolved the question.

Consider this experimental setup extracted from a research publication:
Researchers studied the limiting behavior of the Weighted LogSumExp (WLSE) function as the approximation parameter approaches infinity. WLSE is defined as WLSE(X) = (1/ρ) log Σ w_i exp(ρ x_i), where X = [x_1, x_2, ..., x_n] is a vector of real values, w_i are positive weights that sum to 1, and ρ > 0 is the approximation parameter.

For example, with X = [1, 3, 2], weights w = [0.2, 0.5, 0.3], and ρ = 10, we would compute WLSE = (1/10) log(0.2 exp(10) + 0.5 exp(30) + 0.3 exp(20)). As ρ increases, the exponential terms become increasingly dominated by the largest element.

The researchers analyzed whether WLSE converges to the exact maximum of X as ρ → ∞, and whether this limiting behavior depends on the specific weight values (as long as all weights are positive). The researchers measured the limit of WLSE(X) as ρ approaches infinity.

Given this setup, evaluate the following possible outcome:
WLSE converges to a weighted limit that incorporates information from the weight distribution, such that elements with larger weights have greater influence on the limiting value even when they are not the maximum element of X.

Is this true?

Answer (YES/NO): NO